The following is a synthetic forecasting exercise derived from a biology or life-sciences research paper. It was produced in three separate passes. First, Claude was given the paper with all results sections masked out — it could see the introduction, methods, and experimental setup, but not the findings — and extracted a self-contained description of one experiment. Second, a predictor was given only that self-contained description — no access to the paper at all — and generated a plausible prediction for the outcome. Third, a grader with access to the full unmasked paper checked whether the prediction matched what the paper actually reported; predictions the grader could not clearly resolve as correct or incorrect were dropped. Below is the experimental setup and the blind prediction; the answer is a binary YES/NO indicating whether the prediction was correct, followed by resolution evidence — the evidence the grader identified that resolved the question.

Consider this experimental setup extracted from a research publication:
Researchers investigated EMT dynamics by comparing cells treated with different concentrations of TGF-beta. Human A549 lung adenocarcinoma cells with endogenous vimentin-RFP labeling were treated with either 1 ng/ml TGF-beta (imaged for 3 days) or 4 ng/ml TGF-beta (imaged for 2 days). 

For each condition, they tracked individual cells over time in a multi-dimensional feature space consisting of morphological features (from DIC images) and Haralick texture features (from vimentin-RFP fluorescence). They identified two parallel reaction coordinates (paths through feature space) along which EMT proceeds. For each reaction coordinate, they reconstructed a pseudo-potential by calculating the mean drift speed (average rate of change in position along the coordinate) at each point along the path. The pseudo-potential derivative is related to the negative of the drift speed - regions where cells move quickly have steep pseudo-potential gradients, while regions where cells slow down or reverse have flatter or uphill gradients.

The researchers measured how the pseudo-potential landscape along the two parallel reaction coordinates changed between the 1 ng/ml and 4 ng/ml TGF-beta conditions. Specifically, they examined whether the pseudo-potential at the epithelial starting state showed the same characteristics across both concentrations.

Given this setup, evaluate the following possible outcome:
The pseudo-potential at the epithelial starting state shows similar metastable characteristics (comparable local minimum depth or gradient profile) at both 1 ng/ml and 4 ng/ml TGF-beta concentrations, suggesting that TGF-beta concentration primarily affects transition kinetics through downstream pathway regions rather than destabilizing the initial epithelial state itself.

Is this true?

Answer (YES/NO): NO